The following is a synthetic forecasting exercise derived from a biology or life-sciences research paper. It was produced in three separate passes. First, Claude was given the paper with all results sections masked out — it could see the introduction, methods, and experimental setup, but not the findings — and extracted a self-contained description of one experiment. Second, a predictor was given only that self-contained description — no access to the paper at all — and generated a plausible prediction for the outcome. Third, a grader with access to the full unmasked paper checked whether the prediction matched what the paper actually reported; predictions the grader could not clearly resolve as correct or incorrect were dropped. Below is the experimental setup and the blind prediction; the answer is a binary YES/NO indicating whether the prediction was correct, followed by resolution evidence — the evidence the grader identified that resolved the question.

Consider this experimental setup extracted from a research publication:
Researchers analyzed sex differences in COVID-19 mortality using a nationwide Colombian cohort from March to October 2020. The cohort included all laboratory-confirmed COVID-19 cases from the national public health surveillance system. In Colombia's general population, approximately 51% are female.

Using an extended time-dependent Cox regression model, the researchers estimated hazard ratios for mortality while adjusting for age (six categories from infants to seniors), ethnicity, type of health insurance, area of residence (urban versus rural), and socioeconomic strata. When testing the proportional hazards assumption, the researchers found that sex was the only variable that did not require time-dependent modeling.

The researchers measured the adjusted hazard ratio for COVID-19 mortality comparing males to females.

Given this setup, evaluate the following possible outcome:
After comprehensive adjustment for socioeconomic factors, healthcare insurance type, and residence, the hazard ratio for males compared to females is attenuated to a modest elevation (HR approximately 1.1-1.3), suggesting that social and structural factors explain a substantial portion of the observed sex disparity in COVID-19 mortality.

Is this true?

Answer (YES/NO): NO